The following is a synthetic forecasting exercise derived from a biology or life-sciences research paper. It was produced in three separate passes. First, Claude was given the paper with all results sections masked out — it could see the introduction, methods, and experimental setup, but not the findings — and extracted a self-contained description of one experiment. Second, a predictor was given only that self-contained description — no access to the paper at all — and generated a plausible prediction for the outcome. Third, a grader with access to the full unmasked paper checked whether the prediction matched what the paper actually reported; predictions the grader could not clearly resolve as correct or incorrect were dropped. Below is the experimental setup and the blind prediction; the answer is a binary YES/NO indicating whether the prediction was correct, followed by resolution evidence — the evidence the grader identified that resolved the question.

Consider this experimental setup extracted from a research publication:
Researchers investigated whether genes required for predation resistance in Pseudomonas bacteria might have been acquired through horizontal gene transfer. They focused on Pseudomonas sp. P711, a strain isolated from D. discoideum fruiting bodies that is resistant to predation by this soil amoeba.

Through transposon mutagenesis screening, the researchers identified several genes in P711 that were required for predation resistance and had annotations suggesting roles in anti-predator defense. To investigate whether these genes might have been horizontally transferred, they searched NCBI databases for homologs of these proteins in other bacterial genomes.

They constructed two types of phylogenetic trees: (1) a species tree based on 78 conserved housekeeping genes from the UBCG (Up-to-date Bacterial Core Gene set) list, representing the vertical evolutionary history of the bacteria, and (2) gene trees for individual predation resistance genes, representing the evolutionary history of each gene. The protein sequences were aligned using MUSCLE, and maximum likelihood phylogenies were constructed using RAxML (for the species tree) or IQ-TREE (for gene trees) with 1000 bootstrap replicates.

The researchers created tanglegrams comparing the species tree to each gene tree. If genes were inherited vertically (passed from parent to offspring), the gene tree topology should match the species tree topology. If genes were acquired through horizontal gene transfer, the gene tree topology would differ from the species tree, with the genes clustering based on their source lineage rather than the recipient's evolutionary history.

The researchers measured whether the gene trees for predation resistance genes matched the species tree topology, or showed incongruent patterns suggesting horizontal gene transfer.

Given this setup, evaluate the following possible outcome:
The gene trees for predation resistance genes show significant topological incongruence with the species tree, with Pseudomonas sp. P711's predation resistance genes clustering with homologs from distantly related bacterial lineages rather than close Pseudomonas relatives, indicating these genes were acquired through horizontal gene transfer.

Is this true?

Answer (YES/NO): YES